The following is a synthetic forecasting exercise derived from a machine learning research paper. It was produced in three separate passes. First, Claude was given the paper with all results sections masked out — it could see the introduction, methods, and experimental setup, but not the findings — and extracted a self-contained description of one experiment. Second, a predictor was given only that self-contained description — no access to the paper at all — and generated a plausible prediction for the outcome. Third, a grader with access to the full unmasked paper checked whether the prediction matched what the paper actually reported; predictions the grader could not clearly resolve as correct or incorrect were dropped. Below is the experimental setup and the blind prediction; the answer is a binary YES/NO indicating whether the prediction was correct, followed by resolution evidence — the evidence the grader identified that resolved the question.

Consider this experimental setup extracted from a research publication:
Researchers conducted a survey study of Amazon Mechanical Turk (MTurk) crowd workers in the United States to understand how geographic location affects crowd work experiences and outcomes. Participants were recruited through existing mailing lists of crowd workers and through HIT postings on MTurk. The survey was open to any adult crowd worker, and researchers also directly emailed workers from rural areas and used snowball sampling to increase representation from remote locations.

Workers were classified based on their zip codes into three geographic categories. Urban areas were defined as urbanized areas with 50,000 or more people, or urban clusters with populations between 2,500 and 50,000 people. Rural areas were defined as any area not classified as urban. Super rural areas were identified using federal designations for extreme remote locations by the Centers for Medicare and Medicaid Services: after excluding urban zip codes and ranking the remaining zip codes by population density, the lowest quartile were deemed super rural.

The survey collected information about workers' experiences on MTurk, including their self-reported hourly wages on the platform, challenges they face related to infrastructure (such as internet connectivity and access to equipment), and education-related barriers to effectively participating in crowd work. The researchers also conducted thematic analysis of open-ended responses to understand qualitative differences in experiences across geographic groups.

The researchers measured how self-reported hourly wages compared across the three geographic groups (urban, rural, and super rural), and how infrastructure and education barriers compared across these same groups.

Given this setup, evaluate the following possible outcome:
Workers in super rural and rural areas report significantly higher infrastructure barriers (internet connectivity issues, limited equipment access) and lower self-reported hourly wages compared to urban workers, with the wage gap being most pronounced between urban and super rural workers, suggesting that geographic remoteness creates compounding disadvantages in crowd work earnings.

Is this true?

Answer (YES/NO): NO